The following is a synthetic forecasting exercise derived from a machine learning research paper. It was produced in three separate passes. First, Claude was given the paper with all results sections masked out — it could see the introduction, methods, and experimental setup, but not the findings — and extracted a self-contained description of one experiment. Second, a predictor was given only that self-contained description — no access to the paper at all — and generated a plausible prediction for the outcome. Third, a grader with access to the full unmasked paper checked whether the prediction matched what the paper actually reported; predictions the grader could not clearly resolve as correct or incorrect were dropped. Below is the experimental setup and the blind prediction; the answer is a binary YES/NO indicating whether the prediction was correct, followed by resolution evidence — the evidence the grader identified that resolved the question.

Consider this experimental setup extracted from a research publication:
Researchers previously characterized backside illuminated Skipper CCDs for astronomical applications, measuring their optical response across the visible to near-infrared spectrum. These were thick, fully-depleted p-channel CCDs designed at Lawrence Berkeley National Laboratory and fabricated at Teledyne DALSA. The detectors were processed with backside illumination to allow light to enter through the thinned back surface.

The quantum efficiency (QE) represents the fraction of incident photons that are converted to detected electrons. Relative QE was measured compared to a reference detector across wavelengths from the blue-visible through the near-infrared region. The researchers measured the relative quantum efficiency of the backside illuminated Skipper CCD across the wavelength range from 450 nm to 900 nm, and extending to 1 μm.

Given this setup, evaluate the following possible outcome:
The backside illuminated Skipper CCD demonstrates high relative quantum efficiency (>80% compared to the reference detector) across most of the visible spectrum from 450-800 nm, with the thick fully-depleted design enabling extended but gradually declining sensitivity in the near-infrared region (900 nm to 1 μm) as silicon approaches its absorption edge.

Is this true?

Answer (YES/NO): NO